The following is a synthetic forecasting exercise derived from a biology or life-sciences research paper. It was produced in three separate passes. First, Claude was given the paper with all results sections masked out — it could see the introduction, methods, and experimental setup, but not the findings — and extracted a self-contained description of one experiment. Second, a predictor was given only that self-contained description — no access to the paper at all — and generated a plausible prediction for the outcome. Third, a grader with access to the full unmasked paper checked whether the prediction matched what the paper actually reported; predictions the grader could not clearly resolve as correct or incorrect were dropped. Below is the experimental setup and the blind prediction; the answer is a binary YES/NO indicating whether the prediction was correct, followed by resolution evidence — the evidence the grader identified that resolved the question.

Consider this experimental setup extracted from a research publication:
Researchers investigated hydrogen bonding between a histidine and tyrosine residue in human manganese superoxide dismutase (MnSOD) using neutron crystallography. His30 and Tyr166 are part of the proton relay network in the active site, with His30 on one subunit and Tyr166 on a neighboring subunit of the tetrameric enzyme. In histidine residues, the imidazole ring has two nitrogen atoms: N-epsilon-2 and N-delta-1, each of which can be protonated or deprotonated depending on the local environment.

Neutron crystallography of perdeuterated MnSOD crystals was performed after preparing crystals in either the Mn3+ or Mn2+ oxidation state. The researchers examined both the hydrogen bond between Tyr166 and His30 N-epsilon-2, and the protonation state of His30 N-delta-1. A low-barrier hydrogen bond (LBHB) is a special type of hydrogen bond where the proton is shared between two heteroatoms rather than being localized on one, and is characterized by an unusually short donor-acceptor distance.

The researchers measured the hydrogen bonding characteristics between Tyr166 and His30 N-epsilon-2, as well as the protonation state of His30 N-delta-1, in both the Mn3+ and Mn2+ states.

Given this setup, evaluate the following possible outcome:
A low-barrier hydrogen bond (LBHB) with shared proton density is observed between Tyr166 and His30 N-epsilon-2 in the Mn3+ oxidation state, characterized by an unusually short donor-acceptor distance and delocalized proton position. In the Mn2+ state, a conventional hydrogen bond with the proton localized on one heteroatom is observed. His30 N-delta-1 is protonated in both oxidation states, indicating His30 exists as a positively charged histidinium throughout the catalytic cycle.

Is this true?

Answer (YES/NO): NO